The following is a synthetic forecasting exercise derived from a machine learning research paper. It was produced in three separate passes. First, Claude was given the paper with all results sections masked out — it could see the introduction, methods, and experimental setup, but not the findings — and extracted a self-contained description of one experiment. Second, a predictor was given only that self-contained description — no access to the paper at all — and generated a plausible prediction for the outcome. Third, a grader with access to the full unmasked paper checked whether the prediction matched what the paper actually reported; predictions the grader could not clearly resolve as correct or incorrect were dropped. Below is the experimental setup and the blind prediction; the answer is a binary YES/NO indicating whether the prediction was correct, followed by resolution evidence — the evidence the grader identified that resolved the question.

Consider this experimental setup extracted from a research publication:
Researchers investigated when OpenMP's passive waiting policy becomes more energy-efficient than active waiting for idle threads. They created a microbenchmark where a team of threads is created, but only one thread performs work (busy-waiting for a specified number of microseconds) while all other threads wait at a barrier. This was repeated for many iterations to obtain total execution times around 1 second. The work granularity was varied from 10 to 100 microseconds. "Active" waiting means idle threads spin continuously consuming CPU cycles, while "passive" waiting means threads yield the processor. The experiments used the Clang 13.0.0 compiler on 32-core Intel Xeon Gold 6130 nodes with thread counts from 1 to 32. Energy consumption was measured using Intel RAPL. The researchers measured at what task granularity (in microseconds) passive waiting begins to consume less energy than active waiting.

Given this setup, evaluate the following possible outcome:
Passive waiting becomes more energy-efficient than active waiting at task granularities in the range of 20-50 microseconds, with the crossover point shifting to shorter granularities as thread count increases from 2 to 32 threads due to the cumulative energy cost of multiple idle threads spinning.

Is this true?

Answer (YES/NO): NO